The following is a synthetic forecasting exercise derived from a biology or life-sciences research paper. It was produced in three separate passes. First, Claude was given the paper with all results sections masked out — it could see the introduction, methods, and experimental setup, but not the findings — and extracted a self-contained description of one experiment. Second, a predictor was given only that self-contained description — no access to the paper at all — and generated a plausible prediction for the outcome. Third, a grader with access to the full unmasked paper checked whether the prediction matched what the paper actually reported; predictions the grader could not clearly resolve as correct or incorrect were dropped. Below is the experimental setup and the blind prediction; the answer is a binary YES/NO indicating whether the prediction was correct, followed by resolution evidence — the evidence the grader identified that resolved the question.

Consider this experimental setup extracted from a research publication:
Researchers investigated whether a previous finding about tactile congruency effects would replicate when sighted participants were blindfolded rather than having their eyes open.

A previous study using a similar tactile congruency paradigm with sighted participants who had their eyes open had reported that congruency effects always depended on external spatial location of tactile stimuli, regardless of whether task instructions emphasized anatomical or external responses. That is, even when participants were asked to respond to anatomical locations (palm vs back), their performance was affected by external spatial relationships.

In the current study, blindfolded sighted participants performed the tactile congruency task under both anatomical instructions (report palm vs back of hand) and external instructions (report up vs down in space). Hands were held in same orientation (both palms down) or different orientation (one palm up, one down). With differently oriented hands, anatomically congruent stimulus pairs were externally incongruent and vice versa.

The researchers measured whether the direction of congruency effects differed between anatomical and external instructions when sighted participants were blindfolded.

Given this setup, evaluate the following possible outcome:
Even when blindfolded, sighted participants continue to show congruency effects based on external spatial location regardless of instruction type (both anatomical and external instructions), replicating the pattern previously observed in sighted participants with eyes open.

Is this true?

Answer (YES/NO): NO